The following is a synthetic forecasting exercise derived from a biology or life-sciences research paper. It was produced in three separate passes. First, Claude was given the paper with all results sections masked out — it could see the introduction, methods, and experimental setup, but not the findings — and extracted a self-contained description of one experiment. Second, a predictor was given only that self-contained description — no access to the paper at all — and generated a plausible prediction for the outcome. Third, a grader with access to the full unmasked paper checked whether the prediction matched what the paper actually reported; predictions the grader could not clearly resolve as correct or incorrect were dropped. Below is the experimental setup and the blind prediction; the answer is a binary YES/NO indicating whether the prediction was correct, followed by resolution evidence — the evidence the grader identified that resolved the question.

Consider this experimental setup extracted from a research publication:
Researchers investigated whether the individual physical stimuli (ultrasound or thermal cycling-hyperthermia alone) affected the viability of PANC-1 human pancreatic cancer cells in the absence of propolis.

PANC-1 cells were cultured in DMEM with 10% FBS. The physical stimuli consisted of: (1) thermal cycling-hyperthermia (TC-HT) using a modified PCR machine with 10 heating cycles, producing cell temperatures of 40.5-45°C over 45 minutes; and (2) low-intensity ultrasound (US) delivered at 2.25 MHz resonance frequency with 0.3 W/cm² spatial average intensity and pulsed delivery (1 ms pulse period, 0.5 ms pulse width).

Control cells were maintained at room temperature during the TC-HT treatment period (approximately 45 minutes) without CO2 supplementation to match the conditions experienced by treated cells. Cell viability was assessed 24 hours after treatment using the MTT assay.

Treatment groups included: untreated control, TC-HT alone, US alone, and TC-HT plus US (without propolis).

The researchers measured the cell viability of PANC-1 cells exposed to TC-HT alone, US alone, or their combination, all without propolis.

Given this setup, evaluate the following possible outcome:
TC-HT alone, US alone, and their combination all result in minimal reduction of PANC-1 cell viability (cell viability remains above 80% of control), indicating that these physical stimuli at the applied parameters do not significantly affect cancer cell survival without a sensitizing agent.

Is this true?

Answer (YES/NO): YES